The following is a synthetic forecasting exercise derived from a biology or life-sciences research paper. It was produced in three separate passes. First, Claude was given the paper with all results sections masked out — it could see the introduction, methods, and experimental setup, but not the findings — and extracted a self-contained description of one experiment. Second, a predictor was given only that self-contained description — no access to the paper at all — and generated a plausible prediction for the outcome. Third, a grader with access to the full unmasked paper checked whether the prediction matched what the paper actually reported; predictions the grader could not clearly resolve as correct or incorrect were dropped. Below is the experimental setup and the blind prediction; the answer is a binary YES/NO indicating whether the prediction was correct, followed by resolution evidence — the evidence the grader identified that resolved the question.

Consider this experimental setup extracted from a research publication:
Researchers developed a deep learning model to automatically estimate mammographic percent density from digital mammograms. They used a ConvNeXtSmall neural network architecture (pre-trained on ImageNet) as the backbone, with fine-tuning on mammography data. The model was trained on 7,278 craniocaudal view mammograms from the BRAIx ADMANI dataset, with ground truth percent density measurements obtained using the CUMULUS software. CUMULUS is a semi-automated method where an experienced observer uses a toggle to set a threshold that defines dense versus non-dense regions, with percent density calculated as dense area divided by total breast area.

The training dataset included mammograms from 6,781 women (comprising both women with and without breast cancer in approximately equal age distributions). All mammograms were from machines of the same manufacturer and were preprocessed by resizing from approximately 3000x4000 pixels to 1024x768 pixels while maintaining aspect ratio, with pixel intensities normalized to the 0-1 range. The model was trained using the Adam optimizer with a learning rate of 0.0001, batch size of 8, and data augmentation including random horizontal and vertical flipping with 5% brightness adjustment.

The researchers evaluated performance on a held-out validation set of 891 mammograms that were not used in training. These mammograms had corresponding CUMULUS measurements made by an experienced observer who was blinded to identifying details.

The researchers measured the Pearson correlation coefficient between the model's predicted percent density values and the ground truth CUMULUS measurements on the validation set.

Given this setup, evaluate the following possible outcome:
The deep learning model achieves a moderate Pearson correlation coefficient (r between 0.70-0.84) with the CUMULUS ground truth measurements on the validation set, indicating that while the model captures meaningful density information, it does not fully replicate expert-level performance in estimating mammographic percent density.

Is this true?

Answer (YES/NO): NO